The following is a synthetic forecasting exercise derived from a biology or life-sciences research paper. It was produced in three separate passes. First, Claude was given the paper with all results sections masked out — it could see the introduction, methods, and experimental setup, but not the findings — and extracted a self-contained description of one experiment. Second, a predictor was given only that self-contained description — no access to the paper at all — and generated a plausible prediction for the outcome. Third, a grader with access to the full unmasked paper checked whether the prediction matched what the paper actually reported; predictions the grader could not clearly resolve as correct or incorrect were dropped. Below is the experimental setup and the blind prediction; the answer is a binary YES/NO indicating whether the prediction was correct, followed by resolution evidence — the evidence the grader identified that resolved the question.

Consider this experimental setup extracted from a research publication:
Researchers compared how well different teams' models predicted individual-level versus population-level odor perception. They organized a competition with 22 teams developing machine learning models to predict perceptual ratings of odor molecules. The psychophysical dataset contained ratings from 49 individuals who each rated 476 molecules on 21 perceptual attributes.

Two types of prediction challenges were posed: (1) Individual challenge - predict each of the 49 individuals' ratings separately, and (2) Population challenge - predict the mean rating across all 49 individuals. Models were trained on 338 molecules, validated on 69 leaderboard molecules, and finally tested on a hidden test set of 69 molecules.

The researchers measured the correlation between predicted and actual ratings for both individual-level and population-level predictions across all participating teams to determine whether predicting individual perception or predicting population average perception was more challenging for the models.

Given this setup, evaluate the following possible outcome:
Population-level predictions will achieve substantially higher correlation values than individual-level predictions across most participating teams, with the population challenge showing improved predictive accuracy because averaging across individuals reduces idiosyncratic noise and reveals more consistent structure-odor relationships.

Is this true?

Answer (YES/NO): YES